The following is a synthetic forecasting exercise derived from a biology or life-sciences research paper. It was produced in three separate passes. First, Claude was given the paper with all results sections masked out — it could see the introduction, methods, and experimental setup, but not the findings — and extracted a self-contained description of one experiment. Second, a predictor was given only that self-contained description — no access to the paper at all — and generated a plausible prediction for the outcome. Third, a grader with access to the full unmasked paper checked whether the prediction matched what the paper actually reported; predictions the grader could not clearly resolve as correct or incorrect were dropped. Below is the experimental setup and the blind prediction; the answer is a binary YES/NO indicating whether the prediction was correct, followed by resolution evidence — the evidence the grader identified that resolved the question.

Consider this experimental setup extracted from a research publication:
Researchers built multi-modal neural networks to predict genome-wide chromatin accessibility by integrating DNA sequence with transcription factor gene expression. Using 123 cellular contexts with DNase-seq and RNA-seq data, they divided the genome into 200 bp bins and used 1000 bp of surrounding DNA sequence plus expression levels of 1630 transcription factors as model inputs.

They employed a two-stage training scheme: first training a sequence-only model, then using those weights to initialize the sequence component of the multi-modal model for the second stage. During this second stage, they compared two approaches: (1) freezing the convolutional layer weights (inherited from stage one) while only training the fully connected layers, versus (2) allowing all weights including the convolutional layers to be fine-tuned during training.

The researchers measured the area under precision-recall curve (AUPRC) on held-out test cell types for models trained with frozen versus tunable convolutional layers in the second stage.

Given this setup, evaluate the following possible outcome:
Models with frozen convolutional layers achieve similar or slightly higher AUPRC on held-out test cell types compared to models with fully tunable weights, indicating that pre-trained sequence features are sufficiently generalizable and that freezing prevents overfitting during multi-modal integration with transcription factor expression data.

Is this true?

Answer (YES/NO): NO